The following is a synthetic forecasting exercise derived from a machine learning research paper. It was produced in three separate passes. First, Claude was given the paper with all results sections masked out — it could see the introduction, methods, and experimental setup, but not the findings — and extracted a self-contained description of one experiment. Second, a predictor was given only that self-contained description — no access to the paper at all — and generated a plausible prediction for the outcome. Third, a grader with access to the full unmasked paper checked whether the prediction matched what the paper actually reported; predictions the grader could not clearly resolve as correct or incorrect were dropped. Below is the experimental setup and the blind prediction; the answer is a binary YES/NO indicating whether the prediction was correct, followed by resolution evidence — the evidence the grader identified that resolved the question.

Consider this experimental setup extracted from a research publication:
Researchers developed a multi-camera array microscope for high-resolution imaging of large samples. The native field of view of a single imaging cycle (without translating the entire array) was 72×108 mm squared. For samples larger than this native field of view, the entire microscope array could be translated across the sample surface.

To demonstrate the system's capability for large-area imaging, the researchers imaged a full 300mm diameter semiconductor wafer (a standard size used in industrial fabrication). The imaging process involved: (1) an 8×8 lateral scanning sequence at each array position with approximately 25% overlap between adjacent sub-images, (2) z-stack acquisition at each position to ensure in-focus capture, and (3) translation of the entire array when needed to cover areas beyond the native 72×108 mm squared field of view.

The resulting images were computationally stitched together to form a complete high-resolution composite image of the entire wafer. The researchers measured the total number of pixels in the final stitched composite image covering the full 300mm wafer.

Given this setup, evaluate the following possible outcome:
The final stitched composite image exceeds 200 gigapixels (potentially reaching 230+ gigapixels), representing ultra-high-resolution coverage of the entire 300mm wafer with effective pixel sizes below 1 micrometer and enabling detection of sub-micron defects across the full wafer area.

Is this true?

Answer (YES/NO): NO